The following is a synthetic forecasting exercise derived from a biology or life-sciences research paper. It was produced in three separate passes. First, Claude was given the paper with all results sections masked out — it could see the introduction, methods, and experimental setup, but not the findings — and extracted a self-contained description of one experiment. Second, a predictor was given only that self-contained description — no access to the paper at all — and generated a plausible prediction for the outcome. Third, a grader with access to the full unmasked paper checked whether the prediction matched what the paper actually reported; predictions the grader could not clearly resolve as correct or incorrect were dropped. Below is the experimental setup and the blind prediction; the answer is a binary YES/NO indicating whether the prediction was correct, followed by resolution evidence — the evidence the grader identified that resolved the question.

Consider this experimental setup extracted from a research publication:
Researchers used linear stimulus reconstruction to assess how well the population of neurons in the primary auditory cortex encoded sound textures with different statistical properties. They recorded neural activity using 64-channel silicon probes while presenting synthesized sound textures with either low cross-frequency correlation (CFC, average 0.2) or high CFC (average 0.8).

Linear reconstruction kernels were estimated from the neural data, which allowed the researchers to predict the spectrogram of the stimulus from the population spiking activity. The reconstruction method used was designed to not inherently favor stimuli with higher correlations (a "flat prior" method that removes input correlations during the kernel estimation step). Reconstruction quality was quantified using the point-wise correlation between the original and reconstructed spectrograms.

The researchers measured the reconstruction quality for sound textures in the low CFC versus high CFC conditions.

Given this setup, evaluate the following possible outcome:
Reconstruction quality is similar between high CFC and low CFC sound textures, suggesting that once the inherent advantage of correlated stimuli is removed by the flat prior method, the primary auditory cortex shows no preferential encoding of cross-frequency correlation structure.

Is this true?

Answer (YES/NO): NO